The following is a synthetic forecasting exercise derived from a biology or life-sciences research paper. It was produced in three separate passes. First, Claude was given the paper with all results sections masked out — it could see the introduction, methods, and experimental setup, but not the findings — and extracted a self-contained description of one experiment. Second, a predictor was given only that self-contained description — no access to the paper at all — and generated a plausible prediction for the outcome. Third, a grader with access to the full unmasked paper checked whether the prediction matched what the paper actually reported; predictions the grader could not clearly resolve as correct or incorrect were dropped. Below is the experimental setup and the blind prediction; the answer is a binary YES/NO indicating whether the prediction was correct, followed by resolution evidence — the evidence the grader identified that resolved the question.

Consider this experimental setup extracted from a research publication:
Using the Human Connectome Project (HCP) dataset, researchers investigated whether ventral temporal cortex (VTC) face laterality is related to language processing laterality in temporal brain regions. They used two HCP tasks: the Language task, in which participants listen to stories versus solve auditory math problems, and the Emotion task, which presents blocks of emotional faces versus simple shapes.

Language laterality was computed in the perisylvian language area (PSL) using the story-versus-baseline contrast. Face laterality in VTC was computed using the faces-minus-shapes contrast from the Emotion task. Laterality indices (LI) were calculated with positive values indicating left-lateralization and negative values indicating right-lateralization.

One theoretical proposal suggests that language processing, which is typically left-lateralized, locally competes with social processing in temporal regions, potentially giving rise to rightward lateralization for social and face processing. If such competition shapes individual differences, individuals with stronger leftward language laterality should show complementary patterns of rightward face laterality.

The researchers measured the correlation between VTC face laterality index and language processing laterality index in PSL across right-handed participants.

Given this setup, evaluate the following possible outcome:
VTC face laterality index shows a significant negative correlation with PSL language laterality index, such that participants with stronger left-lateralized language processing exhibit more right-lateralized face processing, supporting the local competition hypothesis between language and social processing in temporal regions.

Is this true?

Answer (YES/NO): YES